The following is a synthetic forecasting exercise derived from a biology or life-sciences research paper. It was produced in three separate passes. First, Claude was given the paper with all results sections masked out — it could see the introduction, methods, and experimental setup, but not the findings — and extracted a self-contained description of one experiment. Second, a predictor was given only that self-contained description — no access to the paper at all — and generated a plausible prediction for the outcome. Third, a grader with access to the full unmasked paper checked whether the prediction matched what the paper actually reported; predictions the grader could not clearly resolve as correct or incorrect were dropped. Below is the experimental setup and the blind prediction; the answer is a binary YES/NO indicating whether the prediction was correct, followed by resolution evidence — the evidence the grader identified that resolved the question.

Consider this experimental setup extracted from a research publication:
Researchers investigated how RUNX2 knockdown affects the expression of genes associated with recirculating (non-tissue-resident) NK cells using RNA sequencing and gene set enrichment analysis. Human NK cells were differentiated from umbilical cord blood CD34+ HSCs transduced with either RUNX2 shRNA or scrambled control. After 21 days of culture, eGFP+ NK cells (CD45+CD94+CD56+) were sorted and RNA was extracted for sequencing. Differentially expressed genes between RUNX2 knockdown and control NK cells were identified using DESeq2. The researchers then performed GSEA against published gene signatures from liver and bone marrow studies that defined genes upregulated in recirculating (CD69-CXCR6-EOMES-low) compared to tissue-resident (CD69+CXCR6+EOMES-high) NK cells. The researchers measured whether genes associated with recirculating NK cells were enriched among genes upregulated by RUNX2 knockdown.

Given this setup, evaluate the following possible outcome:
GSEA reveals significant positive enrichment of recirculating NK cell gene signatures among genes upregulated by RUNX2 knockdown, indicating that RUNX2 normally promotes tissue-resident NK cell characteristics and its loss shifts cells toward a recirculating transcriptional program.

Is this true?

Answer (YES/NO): YES